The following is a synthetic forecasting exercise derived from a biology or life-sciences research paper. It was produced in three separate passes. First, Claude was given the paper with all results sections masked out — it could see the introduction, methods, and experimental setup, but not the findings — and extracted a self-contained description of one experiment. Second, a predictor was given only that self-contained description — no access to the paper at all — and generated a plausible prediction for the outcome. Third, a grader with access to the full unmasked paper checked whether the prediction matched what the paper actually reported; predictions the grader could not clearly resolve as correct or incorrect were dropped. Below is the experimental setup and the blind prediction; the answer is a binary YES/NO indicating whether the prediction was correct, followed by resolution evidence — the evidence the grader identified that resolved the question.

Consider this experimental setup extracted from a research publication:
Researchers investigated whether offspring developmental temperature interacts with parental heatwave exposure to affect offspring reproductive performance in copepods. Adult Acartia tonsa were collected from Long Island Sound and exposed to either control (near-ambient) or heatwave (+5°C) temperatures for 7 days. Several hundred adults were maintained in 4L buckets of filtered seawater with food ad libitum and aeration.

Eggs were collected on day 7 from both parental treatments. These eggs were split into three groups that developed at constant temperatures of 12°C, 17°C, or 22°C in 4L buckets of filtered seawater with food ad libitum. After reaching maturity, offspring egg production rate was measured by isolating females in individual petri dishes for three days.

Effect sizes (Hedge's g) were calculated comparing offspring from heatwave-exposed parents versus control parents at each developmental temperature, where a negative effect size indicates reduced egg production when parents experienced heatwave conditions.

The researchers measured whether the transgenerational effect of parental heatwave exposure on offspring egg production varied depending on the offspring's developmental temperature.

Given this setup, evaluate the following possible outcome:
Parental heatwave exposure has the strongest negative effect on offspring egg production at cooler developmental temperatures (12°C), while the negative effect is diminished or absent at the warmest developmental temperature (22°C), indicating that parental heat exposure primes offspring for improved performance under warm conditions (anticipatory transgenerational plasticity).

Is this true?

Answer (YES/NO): NO